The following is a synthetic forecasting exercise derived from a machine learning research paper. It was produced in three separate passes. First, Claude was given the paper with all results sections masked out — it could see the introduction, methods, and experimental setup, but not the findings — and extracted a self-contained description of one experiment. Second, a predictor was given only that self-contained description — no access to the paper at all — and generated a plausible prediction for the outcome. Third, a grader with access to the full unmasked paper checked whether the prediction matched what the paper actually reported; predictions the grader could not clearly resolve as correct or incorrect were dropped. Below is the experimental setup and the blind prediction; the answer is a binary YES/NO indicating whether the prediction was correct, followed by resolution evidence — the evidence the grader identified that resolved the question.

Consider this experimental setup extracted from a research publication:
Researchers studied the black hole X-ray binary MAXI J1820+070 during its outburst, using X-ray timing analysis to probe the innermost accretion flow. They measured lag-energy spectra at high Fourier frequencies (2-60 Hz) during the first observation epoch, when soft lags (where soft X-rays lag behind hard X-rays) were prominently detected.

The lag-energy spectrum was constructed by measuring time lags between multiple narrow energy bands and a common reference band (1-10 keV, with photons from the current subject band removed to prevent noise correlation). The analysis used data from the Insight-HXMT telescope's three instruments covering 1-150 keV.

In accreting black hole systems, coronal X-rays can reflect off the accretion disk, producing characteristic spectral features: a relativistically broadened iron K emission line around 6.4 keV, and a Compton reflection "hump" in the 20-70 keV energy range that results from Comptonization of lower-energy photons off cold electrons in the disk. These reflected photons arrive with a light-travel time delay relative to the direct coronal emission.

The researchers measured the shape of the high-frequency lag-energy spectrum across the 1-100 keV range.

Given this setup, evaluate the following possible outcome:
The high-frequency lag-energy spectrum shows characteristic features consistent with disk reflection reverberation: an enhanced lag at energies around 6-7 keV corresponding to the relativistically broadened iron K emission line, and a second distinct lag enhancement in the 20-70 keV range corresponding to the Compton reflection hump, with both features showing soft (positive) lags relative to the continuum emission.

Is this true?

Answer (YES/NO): YES